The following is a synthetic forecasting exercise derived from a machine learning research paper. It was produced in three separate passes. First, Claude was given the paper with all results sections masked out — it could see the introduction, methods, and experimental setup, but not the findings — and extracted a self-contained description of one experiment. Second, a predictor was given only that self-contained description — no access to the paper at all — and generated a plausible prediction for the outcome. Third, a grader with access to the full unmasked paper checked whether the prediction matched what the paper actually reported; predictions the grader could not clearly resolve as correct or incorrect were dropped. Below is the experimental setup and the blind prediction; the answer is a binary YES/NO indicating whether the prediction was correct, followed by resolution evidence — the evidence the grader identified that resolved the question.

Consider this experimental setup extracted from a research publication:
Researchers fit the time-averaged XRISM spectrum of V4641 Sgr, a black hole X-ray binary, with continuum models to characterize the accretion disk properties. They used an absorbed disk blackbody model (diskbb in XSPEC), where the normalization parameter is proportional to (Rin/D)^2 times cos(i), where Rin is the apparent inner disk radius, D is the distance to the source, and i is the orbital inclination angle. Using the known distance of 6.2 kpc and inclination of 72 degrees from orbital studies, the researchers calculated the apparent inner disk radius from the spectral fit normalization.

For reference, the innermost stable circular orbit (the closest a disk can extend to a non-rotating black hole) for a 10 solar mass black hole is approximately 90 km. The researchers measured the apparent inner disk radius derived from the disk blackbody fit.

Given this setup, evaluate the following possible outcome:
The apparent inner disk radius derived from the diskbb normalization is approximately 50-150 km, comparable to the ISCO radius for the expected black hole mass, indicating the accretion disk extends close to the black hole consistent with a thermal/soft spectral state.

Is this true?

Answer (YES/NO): NO